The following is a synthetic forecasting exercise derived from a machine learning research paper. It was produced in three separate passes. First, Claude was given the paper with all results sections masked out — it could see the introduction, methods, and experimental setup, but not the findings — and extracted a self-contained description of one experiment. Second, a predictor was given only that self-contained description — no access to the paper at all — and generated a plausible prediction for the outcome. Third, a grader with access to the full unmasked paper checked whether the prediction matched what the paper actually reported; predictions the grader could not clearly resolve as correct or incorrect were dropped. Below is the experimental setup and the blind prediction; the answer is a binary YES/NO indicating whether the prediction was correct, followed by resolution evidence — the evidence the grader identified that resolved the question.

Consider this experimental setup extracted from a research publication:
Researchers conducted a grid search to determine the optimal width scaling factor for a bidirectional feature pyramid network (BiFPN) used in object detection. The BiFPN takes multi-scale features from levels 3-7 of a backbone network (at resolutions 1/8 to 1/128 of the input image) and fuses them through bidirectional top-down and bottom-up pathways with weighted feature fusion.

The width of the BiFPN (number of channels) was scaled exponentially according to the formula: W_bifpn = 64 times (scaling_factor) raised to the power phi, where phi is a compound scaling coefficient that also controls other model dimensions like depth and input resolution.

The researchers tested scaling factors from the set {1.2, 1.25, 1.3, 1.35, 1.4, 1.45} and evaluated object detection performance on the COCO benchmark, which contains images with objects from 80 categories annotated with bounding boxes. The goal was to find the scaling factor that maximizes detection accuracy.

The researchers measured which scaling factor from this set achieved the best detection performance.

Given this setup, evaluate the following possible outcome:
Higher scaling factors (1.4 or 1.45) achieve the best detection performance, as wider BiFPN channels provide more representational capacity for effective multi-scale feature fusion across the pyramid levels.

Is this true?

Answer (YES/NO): NO